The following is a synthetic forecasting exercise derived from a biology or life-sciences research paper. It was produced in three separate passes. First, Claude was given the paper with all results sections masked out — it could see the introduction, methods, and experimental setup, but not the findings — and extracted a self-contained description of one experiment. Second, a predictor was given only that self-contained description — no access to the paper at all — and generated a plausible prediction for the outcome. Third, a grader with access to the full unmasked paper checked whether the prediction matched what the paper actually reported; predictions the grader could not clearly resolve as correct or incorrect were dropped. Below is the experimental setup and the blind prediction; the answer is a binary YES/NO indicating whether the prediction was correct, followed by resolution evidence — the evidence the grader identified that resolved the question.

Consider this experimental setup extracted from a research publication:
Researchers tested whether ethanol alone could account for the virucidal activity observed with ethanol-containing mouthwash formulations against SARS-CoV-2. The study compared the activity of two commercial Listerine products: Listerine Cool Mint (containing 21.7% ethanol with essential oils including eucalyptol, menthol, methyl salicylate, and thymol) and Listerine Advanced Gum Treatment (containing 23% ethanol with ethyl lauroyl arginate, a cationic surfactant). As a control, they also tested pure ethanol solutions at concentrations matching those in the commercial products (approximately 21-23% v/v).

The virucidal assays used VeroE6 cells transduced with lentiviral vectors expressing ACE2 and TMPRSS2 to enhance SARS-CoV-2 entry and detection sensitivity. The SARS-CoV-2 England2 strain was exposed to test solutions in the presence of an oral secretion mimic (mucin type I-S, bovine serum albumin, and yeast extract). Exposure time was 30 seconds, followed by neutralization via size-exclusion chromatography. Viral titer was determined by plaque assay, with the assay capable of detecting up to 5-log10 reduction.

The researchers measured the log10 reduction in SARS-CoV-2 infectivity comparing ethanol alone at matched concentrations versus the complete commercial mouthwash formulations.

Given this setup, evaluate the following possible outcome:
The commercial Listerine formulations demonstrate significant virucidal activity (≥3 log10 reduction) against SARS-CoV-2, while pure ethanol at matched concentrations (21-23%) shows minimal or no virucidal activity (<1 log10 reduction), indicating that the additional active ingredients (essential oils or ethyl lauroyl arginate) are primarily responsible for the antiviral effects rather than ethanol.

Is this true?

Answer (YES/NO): YES